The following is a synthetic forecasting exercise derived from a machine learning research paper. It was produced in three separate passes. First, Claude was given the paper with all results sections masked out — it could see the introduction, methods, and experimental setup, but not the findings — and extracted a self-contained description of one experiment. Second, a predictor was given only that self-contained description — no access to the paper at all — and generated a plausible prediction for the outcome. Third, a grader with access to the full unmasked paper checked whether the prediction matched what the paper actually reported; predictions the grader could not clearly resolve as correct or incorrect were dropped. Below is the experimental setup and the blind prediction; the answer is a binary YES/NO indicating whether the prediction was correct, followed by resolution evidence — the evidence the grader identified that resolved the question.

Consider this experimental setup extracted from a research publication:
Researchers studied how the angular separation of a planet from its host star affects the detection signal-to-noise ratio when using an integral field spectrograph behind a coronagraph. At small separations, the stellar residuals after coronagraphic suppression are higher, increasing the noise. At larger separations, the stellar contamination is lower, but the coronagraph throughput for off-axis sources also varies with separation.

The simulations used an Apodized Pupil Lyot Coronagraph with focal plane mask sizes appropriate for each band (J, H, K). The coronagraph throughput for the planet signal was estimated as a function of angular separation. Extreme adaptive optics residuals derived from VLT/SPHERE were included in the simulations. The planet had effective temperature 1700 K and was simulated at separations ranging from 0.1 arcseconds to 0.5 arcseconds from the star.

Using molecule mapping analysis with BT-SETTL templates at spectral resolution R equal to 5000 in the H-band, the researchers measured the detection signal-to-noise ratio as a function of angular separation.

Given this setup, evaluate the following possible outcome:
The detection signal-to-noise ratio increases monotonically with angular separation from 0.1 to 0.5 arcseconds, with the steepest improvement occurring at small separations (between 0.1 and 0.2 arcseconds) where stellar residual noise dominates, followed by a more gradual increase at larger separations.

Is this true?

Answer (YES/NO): NO